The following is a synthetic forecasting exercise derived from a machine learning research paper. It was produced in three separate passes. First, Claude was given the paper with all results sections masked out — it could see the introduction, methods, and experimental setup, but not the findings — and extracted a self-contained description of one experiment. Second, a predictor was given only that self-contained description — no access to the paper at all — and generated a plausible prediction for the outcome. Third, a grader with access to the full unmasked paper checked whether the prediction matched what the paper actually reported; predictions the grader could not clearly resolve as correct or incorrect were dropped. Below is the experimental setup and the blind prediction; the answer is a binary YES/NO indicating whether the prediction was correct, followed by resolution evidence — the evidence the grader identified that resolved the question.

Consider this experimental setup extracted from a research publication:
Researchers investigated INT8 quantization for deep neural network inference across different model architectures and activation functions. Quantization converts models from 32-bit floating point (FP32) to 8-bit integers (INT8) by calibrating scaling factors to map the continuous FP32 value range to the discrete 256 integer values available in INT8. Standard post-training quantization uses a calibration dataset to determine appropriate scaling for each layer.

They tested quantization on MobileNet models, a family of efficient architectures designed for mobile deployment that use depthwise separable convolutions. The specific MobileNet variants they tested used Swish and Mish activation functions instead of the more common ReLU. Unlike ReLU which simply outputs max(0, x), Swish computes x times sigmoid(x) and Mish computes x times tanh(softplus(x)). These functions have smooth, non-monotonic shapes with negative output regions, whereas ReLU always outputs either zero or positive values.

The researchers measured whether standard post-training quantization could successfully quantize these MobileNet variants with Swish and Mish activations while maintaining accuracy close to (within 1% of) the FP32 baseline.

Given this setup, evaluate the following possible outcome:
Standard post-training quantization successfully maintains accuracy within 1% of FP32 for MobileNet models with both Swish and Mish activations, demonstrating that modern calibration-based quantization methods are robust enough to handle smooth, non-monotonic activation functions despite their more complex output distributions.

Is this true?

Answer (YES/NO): NO